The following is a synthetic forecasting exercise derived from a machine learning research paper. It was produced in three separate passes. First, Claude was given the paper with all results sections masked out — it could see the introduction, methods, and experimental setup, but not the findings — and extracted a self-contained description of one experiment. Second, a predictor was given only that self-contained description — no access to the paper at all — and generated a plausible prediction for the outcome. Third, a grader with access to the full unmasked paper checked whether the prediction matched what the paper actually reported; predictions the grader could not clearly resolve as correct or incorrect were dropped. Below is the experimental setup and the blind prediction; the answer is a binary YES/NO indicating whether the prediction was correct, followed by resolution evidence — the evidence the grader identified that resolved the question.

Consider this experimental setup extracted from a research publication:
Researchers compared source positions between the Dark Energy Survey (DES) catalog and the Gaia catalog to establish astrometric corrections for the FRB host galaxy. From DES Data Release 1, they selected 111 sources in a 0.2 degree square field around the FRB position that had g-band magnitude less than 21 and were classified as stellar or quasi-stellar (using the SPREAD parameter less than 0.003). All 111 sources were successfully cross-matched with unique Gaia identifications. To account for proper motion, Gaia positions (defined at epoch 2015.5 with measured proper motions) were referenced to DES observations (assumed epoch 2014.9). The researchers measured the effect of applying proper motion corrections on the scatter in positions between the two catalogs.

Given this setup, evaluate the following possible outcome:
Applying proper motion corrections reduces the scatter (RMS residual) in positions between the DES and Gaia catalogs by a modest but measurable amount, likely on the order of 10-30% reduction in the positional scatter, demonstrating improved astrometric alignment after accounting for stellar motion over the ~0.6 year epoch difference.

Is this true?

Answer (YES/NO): YES